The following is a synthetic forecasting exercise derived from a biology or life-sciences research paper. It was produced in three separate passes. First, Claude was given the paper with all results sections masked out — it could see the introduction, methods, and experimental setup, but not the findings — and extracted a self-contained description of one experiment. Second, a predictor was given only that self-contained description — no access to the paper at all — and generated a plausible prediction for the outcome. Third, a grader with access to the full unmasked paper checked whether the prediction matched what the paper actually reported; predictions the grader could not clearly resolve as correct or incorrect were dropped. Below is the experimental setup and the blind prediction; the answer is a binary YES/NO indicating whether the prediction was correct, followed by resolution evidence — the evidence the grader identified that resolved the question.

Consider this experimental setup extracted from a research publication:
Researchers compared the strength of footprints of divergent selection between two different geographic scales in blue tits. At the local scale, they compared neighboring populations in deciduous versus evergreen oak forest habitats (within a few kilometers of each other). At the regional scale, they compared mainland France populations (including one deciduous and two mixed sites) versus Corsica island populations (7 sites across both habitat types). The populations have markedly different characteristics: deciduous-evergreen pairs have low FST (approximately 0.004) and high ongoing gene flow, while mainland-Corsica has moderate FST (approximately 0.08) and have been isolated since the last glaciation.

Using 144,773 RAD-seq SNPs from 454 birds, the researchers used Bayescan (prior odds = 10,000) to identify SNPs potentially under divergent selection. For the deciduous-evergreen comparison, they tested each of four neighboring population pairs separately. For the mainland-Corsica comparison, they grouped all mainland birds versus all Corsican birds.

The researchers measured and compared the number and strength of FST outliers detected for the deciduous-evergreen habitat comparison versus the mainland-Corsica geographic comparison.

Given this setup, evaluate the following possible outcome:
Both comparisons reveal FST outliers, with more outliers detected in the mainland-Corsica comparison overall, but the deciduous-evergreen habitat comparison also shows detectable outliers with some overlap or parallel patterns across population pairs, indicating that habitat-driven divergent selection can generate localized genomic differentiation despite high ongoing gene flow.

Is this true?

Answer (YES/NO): NO